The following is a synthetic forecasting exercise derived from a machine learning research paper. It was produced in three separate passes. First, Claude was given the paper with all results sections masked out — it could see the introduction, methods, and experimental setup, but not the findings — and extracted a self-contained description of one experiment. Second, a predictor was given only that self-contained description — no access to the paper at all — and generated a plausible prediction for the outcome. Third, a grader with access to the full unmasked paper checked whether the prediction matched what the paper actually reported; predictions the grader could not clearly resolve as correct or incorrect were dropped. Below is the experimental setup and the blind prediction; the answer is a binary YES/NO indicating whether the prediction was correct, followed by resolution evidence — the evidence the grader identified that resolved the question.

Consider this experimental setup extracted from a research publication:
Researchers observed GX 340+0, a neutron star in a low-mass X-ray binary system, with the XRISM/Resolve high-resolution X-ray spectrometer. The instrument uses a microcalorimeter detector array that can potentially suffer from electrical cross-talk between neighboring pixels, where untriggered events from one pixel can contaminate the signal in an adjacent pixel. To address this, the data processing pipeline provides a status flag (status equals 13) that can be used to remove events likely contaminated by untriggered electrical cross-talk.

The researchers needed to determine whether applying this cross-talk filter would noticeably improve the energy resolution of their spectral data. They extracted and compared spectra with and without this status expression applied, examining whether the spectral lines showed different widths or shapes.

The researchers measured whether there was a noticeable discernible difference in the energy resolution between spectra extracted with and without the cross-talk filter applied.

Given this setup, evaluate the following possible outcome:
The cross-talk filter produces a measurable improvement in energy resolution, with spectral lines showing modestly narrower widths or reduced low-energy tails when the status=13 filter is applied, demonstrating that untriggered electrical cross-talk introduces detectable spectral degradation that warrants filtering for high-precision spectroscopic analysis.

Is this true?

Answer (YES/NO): NO